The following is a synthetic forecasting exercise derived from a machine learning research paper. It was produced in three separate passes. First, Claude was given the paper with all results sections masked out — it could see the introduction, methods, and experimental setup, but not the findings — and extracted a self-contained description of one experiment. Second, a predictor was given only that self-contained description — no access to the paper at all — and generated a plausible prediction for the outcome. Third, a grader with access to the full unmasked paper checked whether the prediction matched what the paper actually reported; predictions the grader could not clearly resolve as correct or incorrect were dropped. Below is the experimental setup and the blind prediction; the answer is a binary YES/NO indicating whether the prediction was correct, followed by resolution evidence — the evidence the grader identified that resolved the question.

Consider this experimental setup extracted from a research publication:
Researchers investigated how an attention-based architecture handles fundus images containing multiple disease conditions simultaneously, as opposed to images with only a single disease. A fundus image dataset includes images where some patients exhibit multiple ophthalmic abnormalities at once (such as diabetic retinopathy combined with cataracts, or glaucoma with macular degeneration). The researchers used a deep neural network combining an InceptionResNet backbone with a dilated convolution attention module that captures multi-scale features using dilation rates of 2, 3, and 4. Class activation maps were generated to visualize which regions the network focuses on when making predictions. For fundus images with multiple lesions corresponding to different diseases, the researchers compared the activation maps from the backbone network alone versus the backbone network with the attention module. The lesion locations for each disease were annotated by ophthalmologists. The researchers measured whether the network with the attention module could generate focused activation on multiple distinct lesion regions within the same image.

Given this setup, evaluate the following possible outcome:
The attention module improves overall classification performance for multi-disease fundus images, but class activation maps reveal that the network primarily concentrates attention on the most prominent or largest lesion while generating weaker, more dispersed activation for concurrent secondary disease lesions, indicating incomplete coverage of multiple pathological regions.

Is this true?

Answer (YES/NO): NO